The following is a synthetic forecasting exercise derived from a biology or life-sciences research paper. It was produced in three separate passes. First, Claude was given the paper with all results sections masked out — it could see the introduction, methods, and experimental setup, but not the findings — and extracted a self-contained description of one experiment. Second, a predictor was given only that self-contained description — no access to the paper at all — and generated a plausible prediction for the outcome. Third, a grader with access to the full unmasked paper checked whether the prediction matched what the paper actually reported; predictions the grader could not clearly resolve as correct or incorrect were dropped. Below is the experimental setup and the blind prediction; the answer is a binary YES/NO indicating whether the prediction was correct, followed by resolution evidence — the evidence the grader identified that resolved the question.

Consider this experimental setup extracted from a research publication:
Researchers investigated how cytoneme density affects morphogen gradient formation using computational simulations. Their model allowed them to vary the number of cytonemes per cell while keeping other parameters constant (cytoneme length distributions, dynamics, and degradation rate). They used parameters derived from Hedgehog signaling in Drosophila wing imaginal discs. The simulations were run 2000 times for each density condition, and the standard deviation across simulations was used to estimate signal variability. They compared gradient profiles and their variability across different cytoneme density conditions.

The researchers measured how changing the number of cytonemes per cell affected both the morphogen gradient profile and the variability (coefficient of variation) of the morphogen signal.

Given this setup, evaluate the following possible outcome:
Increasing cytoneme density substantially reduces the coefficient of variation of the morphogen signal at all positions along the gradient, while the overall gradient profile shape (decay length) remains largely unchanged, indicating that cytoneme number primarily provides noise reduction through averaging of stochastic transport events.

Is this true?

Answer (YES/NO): NO